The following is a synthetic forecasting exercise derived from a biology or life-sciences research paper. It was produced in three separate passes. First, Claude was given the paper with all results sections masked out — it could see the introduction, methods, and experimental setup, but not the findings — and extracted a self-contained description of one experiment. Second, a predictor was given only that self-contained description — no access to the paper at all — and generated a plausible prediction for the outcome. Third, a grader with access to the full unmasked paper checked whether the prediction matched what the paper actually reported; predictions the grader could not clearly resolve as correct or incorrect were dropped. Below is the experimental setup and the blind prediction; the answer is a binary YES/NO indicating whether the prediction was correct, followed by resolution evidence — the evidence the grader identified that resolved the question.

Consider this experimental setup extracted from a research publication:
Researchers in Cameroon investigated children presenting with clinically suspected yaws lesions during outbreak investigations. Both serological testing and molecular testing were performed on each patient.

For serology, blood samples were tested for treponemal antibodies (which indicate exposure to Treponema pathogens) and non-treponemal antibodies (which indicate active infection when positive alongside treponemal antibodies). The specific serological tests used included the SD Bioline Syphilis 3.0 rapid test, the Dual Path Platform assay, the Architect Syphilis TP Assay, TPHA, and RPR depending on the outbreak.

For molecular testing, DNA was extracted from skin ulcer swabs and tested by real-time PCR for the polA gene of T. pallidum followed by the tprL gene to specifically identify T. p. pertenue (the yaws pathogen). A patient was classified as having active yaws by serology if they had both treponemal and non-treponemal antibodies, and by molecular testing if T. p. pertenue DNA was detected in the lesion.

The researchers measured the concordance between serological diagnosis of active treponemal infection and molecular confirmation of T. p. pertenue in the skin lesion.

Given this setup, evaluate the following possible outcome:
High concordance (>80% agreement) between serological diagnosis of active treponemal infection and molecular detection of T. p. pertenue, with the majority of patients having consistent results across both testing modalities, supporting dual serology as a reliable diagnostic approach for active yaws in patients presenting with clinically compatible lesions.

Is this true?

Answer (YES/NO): NO